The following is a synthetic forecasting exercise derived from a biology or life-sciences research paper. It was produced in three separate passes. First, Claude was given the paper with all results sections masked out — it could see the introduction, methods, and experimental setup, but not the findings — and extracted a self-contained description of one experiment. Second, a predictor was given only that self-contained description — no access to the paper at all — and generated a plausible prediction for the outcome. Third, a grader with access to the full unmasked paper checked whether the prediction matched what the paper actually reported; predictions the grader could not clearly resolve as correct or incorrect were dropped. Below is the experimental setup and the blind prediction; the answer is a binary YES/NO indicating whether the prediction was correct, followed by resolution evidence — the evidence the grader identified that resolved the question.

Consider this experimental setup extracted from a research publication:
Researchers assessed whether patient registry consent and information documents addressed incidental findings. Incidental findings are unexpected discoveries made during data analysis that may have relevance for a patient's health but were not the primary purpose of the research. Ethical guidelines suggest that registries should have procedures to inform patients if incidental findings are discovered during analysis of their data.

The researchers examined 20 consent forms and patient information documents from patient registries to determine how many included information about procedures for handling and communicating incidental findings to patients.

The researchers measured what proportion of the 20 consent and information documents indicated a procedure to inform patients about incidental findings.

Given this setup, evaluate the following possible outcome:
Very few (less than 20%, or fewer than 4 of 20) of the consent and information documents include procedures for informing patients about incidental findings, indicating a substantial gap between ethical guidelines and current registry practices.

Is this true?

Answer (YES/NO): YES